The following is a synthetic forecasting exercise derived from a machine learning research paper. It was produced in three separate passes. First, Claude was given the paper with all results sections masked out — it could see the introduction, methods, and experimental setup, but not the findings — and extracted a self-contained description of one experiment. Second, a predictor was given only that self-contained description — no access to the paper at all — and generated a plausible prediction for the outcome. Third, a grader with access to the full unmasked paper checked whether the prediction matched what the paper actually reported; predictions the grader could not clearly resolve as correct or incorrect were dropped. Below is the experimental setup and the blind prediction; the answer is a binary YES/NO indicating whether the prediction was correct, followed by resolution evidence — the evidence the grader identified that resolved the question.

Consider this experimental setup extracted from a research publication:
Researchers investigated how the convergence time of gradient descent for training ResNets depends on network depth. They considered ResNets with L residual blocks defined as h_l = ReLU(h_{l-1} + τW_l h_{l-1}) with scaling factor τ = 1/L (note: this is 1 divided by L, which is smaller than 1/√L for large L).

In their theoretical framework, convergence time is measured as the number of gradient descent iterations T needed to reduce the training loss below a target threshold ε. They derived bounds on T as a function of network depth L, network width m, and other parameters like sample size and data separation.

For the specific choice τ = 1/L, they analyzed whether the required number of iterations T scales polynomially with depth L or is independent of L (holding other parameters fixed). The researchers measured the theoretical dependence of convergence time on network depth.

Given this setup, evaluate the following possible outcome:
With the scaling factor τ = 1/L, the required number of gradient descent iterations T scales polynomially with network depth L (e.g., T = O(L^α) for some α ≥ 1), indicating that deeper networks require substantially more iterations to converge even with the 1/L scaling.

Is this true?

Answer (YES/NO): NO